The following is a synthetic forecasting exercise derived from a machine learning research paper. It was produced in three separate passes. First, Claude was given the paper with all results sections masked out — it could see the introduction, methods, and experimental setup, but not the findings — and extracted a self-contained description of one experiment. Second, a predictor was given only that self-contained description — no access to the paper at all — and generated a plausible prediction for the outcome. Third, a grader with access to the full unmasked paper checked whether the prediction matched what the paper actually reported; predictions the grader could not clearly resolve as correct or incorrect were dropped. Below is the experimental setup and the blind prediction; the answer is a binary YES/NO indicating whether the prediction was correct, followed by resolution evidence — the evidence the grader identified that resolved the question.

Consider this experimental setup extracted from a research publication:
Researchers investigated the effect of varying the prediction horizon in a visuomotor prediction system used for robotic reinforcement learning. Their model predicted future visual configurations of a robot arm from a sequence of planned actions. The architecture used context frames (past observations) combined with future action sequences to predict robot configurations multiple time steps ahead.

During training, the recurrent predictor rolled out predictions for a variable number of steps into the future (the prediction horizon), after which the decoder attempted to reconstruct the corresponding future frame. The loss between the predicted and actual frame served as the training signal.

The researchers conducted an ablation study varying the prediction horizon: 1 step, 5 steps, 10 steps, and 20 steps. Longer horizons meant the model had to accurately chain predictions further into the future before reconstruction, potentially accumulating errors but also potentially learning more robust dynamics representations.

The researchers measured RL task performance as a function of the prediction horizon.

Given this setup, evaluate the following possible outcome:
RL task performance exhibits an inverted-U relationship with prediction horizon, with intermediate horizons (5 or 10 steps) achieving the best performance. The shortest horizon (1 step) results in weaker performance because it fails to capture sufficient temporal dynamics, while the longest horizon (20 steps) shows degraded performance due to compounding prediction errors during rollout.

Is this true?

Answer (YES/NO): NO